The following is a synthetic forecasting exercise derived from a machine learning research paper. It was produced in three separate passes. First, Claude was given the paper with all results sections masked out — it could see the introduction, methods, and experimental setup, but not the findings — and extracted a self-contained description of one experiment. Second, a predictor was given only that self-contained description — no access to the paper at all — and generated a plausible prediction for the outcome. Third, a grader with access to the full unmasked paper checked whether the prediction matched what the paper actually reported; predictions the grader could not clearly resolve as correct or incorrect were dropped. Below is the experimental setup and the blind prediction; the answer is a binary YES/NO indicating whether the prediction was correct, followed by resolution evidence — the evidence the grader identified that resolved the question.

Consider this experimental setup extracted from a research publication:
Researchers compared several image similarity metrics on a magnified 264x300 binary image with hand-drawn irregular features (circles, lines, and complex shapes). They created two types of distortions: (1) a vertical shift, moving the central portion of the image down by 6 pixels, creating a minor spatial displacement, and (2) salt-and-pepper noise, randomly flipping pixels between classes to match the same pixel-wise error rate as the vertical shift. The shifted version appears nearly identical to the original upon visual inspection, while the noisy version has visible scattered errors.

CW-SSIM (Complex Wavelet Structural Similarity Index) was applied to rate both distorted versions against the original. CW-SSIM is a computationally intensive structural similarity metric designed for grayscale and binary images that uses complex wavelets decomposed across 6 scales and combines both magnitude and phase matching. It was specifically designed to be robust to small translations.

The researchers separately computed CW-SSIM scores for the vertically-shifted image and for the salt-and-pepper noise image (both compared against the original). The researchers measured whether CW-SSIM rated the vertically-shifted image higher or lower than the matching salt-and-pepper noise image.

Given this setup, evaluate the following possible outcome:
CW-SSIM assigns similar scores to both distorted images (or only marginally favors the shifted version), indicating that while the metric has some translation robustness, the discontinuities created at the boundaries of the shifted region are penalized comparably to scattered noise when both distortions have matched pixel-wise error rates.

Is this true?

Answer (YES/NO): NO